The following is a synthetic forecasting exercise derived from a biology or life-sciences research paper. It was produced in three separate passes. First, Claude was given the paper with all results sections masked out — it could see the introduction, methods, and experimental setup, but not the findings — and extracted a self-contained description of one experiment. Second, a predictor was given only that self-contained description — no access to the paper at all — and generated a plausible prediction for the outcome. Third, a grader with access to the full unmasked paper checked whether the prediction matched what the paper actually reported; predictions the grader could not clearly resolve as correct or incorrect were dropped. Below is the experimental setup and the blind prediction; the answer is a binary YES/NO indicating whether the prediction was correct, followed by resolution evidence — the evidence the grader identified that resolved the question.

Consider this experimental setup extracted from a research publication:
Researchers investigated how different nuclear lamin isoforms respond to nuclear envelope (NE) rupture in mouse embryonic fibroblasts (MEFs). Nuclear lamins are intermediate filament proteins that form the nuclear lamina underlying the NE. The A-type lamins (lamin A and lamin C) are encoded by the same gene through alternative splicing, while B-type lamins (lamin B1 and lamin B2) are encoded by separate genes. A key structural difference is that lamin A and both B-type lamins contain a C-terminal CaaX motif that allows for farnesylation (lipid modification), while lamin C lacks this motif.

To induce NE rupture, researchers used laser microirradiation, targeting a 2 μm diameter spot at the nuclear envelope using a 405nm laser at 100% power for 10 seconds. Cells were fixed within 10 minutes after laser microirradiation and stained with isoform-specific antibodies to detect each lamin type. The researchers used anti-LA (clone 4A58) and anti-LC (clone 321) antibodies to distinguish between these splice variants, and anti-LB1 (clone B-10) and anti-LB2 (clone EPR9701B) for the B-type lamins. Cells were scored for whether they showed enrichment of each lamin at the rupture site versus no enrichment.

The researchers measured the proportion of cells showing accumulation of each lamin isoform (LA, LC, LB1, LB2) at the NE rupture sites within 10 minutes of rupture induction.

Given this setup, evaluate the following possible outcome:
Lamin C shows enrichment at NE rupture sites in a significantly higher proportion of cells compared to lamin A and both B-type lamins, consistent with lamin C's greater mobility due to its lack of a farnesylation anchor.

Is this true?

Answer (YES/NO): YES